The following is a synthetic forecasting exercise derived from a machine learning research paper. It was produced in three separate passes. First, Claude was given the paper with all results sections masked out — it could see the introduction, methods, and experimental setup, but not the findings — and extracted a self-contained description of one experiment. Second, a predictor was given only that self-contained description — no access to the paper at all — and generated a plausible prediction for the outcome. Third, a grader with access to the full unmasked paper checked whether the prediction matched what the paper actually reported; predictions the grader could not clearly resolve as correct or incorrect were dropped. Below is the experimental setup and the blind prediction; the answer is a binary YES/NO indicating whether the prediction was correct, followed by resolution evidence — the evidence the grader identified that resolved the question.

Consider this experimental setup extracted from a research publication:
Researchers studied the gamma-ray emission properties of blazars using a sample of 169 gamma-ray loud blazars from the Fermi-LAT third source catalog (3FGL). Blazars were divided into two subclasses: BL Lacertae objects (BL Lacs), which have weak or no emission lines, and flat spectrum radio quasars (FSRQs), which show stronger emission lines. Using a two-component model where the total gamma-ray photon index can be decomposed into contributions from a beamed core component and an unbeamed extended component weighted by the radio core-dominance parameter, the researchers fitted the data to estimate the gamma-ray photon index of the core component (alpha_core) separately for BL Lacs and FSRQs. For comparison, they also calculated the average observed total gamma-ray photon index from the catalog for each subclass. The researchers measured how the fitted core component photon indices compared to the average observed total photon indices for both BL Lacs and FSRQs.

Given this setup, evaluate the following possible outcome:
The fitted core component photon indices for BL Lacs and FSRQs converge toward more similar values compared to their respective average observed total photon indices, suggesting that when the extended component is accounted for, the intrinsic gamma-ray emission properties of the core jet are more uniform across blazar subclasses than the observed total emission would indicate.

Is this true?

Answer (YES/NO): NO